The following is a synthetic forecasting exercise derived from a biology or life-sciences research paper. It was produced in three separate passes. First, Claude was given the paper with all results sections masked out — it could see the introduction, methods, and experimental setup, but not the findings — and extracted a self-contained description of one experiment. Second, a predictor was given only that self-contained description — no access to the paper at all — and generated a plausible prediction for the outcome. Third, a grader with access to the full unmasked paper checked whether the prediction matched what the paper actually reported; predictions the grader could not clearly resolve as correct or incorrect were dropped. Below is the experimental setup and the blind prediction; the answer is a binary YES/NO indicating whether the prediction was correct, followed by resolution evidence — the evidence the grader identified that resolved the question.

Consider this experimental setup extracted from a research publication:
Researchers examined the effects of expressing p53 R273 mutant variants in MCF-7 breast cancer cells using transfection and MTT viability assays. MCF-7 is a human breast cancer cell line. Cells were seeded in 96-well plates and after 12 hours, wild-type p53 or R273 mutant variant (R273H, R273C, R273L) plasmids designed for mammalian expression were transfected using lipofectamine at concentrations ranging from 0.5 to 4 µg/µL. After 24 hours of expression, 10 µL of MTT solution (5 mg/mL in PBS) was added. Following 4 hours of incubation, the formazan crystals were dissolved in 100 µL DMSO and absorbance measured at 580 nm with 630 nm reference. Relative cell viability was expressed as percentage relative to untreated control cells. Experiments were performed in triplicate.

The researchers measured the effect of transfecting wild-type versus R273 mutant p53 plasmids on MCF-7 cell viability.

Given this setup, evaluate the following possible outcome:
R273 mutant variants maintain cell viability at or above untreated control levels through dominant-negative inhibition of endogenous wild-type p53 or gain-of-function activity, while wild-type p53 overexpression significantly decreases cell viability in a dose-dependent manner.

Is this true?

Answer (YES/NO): YES